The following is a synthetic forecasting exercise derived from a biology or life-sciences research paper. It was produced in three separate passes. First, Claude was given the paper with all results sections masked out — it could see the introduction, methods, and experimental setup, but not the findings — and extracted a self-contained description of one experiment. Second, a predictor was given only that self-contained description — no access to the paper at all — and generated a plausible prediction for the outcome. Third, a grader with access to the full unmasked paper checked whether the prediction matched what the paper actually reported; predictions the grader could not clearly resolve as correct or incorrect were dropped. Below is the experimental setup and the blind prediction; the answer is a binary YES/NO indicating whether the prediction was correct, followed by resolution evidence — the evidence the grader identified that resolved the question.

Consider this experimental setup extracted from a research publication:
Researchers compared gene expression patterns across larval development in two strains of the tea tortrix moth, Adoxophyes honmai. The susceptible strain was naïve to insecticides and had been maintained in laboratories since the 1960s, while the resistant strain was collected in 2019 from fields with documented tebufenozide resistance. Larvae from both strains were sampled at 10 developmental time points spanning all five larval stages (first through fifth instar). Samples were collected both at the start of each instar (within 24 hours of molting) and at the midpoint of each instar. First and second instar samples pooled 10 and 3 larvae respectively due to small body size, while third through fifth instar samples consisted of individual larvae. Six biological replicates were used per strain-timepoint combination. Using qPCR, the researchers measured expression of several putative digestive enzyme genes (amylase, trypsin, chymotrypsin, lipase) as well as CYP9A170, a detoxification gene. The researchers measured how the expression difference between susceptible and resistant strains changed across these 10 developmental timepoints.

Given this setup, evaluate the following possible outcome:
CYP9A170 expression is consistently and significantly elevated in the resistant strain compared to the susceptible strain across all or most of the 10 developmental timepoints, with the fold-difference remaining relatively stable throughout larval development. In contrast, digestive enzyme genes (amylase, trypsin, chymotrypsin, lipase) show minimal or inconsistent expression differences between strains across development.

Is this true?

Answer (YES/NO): NO